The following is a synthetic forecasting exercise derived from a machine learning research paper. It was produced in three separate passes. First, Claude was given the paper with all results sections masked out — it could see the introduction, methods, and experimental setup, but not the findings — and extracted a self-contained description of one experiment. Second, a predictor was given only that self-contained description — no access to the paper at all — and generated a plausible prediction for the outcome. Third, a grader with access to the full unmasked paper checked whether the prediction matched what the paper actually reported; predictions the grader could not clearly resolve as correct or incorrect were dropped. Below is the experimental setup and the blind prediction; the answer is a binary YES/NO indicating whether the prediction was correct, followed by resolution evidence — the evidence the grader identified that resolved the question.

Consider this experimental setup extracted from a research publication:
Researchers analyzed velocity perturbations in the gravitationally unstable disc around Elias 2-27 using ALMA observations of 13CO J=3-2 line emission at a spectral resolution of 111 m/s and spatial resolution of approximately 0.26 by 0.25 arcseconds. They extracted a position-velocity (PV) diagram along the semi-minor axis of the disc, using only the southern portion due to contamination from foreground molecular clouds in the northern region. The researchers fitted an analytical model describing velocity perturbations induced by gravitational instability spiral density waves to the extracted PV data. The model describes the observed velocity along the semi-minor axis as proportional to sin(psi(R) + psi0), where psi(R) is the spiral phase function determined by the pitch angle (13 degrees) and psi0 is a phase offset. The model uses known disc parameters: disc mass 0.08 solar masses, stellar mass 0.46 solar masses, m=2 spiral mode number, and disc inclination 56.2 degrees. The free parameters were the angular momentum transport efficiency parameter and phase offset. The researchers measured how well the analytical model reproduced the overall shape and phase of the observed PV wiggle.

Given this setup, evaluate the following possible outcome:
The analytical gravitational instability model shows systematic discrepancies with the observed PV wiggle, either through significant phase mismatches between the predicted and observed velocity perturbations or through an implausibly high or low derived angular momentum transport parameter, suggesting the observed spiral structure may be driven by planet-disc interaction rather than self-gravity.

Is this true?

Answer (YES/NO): NO